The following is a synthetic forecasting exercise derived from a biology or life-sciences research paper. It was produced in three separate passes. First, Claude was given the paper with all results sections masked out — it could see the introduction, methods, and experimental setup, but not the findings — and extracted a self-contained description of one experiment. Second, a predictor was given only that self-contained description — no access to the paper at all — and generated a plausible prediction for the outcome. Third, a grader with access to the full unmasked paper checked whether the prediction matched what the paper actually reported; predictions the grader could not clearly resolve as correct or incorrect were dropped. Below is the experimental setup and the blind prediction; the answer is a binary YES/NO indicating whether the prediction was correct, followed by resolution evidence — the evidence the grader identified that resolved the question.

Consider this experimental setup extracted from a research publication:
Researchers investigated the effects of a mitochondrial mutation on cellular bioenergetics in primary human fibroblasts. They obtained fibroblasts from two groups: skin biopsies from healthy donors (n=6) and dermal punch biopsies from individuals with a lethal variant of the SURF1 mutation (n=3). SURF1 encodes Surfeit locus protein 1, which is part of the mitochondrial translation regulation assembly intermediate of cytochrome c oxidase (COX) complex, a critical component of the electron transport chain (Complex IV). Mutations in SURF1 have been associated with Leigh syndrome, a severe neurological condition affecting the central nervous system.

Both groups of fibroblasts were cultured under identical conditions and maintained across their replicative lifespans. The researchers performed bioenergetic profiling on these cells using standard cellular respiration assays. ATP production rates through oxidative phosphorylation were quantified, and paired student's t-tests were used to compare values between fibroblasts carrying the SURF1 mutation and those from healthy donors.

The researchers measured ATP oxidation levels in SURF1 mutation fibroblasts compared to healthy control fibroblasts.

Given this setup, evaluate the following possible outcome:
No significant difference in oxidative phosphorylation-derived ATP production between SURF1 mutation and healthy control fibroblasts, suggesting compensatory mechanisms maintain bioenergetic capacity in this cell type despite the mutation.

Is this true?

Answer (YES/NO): NO